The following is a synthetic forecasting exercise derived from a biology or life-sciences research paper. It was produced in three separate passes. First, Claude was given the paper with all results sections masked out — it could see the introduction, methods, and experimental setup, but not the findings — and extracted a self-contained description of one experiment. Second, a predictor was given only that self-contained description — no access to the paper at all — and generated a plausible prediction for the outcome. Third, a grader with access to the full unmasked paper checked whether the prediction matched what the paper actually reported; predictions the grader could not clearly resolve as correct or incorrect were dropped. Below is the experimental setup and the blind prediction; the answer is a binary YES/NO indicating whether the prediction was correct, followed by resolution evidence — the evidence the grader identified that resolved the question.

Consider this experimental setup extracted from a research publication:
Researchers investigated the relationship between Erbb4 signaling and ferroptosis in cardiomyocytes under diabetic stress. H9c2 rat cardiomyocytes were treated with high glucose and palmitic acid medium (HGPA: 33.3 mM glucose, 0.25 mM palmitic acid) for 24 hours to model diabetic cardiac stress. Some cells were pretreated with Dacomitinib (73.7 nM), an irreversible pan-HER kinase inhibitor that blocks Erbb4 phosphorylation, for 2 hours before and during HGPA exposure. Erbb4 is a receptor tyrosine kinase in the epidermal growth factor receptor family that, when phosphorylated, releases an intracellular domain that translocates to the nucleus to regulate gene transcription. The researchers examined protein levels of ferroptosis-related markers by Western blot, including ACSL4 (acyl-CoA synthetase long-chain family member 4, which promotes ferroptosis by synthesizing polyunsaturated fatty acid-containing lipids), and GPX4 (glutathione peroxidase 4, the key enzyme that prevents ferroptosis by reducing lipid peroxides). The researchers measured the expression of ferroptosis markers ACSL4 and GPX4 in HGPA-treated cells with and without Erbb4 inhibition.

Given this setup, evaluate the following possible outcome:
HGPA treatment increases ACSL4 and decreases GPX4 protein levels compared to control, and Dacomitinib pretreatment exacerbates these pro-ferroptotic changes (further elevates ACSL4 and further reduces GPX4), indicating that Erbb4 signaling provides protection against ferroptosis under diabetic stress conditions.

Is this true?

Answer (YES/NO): NO